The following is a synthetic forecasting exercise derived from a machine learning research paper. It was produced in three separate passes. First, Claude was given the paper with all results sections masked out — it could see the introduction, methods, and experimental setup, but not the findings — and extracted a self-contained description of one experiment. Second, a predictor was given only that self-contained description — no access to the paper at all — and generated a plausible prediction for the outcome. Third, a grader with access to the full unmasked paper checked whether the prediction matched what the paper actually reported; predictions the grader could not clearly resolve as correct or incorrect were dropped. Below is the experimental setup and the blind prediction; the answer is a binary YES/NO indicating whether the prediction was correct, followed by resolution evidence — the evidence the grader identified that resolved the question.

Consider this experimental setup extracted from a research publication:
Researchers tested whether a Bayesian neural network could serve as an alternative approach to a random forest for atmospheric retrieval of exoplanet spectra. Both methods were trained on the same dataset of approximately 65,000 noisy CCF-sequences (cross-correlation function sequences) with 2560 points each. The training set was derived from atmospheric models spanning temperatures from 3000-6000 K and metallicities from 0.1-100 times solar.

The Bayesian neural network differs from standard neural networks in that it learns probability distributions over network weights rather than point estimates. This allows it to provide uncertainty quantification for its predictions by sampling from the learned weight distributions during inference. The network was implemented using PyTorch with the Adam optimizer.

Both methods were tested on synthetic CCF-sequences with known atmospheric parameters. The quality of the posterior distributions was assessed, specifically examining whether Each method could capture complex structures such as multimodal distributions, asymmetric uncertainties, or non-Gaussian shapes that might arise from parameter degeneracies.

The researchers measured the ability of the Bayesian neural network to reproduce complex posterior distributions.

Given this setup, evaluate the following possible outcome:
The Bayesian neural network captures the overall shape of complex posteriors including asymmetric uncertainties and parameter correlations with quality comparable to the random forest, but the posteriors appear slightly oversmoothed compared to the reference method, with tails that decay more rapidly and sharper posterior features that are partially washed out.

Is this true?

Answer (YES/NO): NO